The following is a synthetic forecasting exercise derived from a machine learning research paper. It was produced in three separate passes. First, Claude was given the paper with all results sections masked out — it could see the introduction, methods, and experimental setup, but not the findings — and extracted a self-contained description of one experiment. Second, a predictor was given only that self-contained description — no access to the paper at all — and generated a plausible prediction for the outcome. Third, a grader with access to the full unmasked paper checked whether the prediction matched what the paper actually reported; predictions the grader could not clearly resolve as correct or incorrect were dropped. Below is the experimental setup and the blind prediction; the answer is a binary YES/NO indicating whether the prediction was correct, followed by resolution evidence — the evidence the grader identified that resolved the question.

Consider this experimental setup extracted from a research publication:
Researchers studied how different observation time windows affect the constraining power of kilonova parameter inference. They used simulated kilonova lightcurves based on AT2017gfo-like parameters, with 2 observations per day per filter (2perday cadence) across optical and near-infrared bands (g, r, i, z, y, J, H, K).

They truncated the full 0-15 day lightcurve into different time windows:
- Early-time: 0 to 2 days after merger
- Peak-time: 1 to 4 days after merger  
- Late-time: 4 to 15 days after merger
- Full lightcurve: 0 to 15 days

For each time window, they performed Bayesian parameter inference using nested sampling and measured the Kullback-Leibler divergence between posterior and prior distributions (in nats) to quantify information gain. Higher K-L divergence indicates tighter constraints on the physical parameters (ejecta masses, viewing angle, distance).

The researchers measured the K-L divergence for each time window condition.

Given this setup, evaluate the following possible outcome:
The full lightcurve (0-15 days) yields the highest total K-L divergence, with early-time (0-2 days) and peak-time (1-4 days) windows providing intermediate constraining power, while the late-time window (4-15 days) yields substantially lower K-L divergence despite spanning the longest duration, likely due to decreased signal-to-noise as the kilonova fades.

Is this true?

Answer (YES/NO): NO